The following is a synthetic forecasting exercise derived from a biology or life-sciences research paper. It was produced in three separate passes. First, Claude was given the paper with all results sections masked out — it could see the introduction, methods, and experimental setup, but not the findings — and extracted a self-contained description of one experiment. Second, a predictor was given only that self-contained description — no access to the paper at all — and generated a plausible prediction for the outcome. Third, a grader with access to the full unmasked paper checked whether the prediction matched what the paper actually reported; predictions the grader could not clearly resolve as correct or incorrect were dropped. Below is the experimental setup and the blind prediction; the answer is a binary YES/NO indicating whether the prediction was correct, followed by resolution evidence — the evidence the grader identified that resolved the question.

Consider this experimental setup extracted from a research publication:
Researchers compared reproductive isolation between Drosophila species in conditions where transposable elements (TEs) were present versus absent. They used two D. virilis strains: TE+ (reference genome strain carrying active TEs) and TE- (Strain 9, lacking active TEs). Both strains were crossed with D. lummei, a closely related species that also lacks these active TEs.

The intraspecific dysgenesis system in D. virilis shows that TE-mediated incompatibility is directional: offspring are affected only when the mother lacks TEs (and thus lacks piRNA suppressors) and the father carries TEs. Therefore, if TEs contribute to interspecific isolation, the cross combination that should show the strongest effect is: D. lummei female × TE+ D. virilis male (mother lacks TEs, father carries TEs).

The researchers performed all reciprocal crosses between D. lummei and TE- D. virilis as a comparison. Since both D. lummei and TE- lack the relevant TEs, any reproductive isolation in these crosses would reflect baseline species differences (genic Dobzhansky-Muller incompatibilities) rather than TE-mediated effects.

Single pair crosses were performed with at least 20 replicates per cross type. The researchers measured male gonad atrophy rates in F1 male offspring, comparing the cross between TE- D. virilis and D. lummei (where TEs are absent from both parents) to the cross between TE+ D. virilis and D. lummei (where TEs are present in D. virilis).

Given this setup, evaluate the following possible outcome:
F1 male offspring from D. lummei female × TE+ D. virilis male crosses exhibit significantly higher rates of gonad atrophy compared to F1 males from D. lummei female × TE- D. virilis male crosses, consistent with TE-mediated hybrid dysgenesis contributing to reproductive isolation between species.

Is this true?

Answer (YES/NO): NO